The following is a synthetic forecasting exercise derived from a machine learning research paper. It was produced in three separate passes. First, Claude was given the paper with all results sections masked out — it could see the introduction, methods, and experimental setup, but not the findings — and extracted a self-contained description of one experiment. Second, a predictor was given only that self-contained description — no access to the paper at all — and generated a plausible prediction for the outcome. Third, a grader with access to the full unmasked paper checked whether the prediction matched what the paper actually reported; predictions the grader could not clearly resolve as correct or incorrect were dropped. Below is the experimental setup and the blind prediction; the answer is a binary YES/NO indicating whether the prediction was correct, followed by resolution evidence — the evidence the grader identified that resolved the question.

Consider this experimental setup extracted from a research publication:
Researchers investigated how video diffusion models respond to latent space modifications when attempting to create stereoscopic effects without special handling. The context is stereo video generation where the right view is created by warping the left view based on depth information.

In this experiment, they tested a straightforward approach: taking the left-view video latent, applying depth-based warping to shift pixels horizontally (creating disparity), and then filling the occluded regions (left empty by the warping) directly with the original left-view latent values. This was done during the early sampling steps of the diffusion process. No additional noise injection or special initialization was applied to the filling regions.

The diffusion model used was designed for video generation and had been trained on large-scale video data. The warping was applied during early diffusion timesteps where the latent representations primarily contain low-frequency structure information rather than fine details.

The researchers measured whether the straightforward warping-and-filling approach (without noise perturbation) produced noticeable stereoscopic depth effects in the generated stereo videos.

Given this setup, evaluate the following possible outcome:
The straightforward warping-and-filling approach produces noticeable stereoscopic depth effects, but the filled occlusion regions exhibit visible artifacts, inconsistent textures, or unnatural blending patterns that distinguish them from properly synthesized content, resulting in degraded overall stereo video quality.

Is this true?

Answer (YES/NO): NO